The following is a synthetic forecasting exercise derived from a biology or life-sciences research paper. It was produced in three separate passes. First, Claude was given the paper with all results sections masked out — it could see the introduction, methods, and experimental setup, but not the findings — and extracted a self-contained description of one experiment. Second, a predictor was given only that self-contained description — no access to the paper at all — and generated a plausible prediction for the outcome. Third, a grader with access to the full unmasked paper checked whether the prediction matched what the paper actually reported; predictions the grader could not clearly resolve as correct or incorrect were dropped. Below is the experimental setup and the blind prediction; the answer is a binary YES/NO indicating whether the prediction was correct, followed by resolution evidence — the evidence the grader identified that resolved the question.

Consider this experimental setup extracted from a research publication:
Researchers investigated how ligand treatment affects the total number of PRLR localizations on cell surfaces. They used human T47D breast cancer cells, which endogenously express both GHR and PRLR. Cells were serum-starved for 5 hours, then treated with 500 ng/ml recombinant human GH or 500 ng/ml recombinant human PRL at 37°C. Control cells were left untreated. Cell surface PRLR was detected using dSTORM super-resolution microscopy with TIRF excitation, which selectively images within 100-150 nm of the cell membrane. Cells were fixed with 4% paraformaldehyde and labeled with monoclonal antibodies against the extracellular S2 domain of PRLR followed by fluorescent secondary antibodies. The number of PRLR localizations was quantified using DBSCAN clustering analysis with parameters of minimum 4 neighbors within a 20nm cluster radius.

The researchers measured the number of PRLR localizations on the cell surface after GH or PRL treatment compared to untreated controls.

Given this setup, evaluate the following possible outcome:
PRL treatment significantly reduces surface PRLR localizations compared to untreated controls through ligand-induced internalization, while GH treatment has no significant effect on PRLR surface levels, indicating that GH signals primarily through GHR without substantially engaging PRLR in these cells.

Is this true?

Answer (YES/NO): NO